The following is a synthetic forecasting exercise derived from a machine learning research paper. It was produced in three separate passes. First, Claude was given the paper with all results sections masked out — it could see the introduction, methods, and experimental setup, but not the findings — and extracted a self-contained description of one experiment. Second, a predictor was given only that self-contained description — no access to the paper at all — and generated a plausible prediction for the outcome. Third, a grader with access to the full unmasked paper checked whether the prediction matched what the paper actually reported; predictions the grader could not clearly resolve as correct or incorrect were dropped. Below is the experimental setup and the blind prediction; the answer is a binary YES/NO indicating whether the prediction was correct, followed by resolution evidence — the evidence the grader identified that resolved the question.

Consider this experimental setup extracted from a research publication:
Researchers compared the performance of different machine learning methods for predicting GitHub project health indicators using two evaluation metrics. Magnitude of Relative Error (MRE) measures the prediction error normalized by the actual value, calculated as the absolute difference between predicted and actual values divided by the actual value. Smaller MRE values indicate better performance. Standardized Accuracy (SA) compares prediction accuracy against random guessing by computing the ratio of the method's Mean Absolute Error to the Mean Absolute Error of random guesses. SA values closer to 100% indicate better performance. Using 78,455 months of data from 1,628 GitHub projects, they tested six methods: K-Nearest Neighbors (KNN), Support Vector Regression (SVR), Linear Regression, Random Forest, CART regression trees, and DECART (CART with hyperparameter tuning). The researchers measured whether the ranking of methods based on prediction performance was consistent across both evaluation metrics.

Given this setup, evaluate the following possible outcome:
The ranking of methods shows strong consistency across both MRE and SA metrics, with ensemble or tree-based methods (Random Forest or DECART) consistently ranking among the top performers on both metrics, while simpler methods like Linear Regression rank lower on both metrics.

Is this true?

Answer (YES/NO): NO